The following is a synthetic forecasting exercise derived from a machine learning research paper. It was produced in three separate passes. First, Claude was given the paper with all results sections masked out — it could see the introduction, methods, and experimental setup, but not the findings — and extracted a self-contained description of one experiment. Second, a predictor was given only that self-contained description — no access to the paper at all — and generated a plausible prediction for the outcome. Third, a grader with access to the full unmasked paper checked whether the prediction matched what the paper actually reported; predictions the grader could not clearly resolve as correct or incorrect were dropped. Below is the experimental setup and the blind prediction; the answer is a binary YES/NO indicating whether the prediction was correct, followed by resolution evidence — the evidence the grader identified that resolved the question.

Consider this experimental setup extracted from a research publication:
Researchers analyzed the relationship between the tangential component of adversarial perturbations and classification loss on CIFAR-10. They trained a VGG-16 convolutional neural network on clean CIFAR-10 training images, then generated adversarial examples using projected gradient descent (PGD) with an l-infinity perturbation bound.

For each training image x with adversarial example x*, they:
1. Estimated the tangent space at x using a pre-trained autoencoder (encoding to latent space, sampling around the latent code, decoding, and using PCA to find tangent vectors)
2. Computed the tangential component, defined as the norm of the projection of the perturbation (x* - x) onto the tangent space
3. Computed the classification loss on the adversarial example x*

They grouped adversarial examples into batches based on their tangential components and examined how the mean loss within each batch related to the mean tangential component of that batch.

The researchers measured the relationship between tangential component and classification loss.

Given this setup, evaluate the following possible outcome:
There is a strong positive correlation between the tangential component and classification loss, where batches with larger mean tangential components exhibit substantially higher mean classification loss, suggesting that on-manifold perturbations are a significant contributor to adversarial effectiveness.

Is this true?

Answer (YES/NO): NO